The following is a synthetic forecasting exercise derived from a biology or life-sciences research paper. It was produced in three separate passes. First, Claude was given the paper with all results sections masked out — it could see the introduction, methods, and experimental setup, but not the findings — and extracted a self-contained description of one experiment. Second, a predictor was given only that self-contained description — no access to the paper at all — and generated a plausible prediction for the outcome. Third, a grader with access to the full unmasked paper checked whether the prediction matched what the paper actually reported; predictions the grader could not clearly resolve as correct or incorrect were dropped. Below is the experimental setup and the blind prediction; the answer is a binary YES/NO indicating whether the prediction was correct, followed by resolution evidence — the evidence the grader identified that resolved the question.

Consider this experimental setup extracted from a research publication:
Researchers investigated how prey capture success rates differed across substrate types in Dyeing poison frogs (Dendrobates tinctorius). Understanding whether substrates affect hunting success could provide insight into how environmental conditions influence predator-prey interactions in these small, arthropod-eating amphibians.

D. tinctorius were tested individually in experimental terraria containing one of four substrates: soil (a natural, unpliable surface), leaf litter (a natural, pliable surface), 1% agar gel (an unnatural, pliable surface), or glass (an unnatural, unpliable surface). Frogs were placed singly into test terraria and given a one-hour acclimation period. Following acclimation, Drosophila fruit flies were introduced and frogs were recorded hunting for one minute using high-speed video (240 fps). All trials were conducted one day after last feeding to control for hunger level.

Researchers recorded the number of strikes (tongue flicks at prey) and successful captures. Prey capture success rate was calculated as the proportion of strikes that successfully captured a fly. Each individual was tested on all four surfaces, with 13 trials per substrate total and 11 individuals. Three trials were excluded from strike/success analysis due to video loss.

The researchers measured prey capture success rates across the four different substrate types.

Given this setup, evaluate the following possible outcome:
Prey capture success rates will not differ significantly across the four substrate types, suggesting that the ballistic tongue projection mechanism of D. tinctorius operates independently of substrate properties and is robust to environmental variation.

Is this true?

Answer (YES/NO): YES